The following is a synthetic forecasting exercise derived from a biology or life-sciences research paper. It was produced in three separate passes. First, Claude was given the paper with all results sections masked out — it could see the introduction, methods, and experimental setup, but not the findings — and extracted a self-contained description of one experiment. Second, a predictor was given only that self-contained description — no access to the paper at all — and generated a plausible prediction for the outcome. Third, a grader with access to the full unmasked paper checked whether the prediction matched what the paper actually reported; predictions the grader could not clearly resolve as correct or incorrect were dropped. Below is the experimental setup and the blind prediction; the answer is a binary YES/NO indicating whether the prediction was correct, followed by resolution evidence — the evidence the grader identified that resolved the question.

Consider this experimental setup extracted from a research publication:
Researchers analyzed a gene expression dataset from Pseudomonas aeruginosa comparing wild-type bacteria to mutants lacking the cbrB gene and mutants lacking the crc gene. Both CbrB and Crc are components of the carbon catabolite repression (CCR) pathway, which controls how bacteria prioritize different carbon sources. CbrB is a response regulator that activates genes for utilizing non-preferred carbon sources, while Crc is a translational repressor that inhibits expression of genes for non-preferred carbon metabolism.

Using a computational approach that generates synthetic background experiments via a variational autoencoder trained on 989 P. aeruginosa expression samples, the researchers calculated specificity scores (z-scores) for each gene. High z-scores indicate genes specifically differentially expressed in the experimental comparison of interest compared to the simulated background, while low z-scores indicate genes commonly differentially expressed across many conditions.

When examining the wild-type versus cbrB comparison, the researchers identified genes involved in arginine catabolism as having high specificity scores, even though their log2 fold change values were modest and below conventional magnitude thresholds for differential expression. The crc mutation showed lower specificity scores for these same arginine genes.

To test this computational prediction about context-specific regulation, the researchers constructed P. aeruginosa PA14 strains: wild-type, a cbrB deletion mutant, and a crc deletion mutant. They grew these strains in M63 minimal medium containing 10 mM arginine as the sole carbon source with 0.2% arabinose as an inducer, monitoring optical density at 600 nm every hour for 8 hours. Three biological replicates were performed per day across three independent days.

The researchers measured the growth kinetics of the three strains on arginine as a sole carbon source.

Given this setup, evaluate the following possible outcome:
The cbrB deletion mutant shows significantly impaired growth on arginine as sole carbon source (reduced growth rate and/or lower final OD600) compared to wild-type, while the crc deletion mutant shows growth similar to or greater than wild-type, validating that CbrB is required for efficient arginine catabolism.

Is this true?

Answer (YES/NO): YES